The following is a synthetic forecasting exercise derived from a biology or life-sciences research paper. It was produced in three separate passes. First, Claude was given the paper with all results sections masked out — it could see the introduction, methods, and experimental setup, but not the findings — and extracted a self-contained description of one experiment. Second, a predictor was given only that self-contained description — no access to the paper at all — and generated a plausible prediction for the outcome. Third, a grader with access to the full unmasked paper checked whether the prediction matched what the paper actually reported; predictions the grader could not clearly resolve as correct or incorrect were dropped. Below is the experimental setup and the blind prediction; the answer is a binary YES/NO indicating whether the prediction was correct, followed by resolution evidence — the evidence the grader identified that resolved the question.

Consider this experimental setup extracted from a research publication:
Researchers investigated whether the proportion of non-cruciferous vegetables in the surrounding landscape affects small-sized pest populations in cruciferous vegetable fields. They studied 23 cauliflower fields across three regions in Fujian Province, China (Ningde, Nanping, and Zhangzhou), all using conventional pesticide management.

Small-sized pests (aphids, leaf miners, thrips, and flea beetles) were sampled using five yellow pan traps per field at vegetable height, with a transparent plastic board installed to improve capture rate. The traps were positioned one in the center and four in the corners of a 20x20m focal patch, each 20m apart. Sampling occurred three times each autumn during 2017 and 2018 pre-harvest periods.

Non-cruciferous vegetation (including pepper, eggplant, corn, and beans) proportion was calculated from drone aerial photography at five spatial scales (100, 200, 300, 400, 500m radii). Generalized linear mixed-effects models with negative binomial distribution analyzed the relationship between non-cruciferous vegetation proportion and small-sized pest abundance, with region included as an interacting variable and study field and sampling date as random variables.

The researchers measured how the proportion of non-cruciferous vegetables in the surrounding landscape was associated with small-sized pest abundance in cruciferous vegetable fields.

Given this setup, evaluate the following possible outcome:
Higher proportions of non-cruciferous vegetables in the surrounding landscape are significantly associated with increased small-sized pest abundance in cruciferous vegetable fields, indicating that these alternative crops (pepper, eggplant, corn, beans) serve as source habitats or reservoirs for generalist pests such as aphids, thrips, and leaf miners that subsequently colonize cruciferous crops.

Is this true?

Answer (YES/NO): NO